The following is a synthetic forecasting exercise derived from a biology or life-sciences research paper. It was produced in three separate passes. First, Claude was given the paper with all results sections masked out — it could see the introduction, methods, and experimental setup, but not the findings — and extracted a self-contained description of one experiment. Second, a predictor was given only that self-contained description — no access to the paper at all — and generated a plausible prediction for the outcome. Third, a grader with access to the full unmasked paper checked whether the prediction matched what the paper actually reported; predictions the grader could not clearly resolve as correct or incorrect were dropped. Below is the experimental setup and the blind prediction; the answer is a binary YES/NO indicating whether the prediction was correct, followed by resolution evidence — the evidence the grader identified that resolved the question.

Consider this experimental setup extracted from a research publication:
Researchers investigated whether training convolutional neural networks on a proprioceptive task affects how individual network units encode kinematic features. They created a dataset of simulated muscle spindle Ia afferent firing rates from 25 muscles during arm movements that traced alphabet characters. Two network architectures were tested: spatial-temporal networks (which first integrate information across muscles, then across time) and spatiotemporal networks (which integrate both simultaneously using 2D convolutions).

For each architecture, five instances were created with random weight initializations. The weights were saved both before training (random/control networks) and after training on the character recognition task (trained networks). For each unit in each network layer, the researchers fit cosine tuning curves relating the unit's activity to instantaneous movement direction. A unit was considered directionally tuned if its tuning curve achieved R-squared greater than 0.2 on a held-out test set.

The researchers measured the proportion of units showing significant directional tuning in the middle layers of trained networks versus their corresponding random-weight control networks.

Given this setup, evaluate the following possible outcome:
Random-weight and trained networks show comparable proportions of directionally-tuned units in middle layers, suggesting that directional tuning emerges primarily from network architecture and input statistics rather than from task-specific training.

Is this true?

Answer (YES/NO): YES